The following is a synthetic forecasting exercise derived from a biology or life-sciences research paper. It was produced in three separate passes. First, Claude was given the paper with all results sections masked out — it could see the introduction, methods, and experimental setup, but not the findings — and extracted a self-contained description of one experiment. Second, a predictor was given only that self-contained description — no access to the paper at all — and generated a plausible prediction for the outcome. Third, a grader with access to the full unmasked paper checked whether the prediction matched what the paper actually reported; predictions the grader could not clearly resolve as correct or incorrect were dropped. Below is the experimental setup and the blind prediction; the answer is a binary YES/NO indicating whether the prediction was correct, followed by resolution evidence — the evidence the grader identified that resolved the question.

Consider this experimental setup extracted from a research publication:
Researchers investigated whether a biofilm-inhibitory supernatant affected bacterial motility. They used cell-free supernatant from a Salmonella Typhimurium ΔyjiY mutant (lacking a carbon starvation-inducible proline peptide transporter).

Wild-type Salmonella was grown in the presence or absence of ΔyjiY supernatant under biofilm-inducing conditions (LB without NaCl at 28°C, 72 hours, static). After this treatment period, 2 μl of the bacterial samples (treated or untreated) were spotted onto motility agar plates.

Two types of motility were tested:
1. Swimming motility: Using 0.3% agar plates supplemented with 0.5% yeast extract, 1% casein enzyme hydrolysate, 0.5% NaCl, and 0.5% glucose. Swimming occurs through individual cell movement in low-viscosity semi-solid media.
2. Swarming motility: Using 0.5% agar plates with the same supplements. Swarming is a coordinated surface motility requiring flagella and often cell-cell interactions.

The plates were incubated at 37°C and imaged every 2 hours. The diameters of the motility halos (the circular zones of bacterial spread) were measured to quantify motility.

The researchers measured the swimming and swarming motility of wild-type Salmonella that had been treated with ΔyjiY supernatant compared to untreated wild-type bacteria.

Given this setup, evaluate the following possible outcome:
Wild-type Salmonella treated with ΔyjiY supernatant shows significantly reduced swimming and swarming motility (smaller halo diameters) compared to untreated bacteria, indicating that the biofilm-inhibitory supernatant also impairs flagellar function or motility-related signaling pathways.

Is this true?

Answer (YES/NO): YES